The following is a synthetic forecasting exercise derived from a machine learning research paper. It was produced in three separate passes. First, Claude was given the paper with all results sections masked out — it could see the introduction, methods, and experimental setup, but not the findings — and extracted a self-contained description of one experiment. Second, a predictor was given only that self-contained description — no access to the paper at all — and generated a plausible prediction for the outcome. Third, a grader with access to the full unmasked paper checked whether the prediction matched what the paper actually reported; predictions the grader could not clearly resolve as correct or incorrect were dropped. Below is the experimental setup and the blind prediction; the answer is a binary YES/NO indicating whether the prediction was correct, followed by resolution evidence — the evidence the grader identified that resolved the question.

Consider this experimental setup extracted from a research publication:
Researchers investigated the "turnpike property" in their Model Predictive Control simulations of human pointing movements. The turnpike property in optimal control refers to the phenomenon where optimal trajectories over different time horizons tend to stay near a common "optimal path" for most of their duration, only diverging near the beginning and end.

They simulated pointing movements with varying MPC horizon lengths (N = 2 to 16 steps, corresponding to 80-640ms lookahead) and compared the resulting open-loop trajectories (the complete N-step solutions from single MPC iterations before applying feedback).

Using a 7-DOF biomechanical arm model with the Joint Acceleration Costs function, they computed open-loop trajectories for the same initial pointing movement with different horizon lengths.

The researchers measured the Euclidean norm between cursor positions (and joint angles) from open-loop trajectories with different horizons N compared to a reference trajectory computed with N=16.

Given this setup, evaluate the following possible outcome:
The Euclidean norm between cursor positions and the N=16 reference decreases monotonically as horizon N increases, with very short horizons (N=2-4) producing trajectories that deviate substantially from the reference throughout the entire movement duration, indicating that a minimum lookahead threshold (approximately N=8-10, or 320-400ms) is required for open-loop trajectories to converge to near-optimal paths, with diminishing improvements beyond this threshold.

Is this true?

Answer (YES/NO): NO